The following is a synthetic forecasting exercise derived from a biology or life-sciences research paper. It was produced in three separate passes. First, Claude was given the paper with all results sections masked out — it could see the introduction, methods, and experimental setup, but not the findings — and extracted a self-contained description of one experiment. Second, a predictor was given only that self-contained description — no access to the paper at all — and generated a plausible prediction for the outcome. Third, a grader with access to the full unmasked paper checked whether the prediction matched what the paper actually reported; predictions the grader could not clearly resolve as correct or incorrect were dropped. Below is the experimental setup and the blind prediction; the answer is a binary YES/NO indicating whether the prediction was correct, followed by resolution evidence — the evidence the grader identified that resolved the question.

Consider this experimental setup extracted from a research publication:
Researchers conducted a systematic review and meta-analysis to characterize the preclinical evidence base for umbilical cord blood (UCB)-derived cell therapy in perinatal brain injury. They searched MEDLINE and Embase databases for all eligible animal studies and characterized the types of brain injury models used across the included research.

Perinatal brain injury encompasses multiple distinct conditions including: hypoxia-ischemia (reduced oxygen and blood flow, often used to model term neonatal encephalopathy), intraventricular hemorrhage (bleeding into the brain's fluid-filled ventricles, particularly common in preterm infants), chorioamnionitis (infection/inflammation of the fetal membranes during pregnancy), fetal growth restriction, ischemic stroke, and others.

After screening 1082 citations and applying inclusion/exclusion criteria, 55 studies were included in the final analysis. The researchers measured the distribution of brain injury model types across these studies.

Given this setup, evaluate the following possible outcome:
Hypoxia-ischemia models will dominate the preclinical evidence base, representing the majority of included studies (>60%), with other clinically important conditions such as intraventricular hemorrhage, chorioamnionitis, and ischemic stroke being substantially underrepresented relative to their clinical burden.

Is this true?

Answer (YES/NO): YES